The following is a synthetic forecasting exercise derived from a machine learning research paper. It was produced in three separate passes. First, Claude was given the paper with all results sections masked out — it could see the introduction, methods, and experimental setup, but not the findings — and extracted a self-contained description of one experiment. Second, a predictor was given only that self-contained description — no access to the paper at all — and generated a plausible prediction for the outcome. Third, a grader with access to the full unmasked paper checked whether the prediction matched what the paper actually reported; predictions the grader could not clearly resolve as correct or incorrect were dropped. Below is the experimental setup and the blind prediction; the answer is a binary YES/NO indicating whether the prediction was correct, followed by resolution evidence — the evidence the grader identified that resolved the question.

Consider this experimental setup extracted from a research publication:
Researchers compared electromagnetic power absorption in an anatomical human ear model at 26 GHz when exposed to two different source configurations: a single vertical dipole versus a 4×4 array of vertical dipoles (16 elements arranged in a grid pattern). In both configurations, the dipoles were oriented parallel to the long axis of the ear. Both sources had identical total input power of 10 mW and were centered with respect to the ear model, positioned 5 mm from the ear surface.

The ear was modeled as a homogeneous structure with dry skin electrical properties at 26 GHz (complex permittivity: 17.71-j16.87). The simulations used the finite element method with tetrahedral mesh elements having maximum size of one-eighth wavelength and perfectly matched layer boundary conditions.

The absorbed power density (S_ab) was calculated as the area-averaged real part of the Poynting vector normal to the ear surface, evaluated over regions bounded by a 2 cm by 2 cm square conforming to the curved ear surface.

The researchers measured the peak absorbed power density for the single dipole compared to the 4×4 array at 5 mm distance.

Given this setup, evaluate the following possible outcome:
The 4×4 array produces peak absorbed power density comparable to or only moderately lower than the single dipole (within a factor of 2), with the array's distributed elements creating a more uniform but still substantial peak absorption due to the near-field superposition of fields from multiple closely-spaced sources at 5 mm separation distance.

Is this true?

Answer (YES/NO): NO